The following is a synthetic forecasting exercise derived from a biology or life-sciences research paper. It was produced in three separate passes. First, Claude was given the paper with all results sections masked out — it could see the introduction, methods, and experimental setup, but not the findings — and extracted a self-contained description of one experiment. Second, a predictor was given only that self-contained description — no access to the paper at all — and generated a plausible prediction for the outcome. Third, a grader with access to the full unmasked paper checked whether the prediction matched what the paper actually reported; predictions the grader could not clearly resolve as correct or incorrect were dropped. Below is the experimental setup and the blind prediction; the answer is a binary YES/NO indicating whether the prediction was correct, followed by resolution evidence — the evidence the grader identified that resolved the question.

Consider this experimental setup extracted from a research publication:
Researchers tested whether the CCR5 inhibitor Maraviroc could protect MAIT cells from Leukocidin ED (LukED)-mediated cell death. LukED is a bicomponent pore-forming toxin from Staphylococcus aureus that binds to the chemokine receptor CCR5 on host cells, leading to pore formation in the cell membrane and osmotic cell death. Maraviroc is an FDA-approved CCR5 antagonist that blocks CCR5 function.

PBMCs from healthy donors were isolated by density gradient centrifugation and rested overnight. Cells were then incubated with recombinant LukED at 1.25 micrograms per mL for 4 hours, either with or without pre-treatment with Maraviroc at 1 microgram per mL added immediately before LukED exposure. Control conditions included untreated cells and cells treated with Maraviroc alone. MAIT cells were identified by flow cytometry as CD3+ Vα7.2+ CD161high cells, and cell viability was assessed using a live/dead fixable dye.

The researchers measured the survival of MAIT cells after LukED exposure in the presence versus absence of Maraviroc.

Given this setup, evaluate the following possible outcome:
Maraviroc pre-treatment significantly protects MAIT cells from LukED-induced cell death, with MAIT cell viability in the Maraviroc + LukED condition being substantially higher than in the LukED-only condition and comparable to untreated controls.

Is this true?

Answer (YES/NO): NO